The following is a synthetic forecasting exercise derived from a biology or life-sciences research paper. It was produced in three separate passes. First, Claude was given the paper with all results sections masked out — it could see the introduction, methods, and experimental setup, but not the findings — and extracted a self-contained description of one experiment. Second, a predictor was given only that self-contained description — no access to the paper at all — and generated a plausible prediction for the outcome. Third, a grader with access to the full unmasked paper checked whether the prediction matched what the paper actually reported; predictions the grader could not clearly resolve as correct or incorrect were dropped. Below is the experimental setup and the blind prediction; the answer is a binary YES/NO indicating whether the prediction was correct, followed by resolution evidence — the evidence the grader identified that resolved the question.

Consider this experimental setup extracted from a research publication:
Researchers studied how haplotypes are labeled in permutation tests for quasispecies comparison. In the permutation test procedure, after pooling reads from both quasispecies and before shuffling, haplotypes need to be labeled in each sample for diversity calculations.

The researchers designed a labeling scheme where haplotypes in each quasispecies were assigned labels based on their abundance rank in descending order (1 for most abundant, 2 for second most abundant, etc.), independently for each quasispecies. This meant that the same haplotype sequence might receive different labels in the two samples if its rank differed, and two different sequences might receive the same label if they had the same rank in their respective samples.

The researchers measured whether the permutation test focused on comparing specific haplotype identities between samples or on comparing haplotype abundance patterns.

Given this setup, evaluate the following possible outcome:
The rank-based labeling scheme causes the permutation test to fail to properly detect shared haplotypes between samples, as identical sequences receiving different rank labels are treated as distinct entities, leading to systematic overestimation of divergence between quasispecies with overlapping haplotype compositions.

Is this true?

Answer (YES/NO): NO